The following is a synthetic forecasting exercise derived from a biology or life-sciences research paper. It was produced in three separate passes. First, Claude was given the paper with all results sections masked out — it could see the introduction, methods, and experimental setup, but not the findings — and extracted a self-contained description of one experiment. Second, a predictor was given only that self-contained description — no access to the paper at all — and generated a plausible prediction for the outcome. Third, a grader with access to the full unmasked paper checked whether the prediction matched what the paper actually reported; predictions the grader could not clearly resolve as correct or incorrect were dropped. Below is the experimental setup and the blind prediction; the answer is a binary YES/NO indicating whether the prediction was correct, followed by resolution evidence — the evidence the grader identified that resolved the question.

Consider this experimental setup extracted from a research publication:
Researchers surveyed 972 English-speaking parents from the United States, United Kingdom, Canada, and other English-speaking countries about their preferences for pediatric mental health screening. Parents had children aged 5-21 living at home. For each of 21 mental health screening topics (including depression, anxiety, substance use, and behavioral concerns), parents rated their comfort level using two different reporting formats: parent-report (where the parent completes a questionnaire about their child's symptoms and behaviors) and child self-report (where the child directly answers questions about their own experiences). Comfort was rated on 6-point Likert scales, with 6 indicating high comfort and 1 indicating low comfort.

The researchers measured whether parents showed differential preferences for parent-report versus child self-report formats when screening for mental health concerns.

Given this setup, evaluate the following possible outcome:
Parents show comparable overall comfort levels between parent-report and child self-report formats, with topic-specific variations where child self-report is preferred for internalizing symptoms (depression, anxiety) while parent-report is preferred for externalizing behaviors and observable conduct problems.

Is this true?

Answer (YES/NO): NO